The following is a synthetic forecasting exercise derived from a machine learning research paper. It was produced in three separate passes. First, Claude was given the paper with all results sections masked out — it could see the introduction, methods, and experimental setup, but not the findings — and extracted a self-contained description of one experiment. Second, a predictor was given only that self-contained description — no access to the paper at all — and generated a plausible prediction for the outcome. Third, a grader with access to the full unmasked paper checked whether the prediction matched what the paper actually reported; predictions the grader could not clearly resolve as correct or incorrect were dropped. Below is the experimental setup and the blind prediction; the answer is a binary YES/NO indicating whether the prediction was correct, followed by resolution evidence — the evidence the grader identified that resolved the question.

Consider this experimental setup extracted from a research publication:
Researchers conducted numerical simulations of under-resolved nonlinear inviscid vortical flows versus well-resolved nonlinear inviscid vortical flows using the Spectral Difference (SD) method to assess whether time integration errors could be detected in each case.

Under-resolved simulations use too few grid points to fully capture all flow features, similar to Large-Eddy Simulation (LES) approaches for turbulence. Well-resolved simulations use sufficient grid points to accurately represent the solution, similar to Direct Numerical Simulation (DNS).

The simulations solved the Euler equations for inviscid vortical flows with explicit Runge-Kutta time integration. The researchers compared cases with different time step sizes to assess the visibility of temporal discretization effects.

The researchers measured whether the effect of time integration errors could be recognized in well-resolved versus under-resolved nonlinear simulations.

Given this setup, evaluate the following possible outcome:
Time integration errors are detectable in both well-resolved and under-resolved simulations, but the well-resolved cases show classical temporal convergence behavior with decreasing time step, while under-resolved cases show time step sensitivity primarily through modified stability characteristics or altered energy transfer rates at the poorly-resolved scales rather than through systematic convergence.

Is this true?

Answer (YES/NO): NO